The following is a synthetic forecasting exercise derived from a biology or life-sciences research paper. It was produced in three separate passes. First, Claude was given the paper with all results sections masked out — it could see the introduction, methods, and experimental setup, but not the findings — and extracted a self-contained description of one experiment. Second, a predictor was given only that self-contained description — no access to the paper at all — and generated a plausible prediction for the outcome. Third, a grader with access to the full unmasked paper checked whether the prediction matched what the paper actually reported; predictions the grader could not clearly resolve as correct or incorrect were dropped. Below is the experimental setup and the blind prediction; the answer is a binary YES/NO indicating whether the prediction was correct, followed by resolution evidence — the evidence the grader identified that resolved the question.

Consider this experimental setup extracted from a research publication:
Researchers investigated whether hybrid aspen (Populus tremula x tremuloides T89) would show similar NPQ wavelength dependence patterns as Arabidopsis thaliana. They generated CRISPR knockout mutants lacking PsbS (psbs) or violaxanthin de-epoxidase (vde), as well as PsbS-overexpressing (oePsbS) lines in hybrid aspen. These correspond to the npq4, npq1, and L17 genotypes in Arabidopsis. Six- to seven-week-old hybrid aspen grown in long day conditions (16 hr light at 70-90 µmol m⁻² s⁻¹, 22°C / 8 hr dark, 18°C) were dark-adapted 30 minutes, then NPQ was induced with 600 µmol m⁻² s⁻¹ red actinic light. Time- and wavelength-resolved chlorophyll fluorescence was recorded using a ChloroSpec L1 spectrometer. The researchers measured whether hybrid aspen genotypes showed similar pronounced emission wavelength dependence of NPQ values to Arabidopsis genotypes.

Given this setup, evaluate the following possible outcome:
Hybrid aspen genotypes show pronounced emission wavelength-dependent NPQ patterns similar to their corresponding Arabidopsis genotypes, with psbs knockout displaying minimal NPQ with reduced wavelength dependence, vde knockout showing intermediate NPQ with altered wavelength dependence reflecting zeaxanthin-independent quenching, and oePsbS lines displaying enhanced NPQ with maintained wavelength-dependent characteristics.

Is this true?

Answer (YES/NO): NO